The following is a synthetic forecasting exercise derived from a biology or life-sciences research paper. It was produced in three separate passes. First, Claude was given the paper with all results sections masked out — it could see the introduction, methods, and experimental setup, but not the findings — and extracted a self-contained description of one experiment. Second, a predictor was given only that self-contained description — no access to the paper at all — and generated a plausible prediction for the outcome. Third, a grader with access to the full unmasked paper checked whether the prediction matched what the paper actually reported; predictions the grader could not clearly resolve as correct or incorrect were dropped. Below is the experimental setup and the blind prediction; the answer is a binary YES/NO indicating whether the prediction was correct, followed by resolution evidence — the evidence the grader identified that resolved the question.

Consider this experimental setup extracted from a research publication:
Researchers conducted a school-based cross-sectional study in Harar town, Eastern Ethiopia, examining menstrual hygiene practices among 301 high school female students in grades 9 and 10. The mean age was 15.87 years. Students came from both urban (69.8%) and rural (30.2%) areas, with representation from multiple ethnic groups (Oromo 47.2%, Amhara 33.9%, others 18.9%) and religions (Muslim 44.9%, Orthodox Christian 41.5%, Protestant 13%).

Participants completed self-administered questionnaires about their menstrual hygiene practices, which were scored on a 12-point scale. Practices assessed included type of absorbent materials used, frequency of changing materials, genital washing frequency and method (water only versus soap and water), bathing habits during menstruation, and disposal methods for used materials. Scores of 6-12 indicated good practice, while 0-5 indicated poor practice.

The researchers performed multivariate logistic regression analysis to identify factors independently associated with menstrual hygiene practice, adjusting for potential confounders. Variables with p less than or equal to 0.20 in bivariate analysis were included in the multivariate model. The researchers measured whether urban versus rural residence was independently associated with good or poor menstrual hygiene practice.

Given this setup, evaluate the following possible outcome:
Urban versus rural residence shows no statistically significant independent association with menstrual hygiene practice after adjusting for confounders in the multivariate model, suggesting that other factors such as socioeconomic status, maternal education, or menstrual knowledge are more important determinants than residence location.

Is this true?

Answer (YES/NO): NO